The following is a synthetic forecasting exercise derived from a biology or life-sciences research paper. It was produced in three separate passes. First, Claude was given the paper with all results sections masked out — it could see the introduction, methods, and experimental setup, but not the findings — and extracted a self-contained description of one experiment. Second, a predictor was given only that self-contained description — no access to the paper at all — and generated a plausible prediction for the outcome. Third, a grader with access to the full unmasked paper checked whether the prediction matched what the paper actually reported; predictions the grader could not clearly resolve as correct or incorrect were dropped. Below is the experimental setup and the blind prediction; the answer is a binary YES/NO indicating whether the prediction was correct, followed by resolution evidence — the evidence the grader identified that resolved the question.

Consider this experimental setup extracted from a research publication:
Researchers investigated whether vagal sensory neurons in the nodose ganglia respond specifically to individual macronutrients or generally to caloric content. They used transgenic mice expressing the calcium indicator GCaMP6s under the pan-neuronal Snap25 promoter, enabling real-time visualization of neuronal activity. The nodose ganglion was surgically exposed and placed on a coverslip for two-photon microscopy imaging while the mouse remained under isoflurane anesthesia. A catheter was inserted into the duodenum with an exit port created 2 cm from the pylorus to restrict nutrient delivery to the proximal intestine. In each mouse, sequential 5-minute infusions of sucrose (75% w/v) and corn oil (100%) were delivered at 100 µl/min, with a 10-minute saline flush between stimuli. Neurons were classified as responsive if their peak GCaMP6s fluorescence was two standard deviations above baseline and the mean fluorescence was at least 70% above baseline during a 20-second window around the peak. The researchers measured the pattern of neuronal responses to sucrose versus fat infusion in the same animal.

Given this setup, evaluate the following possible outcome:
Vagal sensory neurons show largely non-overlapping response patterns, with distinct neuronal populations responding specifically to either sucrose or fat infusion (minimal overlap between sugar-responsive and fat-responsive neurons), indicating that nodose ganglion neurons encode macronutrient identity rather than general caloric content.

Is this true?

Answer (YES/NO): YES